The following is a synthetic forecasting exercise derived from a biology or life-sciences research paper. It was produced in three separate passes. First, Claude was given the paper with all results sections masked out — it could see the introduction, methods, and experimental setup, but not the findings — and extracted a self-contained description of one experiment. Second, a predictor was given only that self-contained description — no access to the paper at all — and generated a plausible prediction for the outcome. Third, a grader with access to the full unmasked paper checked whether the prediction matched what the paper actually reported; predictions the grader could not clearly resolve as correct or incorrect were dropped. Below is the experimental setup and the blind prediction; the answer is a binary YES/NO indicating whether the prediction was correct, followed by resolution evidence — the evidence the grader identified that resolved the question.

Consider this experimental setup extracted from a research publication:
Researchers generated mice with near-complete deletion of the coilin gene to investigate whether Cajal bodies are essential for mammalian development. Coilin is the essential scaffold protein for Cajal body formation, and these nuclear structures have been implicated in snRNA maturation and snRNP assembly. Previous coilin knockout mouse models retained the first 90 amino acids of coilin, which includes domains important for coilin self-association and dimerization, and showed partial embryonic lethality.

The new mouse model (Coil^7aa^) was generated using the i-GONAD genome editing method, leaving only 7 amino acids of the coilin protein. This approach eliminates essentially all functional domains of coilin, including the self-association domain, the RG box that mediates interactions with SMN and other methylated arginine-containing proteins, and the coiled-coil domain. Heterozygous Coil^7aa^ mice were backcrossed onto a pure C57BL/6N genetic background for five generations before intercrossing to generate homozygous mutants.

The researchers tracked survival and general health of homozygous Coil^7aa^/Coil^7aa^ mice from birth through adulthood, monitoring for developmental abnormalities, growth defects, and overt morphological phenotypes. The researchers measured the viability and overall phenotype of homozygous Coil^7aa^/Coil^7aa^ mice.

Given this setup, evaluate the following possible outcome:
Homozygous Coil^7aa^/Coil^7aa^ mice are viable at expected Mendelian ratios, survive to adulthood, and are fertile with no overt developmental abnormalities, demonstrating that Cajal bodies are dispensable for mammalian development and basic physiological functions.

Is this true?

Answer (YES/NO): NO